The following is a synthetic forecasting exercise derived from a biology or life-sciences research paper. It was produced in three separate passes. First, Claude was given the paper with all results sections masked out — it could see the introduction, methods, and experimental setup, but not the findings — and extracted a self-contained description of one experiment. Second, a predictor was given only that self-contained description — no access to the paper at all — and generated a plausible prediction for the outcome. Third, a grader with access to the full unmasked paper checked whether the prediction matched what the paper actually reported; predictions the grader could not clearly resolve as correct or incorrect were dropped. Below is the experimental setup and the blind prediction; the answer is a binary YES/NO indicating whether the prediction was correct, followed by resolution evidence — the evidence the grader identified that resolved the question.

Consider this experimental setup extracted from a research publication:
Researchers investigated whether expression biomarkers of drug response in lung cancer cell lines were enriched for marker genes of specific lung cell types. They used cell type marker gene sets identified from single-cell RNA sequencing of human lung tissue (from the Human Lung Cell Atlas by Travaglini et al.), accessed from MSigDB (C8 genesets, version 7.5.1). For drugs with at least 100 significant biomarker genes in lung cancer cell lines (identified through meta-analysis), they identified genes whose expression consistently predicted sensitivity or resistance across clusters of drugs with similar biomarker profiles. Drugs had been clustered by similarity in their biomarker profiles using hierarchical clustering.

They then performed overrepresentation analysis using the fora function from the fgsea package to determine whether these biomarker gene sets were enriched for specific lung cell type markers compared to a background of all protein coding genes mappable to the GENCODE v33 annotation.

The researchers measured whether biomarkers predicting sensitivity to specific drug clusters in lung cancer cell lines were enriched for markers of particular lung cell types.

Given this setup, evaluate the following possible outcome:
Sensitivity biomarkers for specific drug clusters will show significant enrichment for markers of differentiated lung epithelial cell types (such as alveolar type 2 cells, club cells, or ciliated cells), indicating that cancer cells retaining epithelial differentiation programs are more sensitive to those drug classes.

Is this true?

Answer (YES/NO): NO